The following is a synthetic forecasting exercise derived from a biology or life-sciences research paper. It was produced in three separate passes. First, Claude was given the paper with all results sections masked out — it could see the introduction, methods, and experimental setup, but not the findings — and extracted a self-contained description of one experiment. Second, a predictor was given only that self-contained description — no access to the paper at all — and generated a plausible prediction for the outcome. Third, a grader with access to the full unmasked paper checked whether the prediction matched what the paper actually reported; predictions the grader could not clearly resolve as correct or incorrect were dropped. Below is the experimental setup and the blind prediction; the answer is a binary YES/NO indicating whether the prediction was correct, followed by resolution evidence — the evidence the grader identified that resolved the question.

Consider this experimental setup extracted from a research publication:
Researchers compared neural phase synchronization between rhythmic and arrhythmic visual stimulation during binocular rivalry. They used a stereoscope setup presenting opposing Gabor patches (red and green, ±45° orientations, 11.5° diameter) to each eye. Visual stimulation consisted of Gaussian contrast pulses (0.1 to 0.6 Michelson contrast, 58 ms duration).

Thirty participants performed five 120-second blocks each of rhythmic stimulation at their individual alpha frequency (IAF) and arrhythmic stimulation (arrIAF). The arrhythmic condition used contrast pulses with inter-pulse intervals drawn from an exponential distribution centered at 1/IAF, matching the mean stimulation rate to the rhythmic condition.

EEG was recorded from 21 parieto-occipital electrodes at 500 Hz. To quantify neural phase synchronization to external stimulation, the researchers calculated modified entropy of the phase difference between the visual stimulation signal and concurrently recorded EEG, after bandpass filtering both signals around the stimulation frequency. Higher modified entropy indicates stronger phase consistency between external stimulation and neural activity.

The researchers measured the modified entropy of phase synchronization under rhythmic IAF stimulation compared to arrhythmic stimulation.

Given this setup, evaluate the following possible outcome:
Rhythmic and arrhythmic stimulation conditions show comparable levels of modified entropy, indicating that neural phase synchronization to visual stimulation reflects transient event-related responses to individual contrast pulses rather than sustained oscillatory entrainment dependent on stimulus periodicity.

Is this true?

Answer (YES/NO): NO